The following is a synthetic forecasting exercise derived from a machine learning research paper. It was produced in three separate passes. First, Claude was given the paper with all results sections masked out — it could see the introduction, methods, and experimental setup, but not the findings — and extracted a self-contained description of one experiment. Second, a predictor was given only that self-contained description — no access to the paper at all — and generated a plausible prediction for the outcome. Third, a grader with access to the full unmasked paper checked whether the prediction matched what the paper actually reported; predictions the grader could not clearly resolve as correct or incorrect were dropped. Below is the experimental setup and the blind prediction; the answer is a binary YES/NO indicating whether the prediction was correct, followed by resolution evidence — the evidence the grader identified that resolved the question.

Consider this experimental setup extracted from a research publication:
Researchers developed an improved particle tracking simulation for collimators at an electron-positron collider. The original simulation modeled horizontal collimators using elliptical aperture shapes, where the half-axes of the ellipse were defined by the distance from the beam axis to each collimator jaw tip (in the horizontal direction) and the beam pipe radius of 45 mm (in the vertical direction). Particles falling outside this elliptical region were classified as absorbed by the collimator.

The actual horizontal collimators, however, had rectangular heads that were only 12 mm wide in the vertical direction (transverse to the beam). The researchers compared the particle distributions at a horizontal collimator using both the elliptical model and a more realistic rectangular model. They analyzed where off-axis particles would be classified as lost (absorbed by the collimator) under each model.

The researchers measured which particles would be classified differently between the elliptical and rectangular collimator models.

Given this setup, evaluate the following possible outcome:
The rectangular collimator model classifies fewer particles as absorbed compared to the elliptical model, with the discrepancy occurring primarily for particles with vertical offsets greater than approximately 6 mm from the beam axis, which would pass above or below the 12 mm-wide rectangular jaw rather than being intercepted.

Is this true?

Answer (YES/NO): YES